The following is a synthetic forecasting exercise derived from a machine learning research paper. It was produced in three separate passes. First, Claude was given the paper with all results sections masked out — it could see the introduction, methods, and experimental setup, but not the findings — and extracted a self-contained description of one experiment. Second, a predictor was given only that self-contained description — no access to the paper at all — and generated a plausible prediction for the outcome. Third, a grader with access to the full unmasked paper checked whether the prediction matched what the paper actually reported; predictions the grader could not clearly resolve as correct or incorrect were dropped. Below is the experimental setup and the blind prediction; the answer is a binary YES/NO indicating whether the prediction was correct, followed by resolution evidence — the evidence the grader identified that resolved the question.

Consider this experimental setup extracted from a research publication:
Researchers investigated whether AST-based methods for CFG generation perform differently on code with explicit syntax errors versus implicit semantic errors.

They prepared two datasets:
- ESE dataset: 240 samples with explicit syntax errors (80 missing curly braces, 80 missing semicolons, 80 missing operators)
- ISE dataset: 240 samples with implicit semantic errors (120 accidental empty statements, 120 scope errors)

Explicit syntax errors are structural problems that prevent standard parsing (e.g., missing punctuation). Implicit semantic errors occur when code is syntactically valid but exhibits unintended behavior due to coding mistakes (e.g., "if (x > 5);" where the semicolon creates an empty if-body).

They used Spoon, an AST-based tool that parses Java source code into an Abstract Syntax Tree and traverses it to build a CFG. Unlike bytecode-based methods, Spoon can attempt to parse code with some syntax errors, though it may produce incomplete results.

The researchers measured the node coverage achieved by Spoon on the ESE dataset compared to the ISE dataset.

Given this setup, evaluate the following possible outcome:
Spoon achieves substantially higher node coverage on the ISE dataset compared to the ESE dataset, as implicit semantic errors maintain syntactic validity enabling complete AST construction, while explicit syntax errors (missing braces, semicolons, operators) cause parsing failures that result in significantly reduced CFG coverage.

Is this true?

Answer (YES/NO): YES